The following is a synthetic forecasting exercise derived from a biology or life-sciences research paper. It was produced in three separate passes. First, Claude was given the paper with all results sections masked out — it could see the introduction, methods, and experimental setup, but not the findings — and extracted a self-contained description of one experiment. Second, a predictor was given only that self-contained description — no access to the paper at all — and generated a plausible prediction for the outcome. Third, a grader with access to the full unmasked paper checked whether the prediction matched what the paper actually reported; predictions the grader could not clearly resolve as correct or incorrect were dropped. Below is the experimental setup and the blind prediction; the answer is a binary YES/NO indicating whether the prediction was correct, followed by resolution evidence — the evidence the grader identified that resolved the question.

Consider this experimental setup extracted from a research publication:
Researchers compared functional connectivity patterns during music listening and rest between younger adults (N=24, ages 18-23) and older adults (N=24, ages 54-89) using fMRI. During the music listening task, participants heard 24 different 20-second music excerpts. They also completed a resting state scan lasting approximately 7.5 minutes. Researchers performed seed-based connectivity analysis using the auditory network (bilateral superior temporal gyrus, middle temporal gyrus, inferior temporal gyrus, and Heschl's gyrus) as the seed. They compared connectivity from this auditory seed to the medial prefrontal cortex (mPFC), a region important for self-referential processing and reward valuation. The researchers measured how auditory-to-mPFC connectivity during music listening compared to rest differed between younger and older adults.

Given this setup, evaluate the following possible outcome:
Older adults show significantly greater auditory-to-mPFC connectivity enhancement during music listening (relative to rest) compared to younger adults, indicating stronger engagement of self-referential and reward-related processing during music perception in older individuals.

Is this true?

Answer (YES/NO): NO